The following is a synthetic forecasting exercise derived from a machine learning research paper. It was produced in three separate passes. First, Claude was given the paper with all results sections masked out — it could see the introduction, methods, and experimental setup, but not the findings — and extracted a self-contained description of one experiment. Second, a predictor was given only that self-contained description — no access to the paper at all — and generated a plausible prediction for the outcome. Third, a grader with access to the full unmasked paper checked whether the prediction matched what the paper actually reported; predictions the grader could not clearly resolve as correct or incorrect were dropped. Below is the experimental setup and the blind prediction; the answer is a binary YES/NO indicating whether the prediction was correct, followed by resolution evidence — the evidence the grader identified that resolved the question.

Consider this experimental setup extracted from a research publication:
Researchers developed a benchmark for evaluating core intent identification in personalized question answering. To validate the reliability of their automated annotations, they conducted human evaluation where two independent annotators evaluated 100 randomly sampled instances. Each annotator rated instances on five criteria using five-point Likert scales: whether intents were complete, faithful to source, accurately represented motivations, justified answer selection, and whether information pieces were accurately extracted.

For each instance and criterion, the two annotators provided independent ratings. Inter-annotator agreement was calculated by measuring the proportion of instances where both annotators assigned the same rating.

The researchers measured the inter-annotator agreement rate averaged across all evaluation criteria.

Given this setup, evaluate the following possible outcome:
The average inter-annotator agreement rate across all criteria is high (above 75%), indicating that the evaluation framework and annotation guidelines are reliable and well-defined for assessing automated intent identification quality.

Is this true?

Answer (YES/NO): YES